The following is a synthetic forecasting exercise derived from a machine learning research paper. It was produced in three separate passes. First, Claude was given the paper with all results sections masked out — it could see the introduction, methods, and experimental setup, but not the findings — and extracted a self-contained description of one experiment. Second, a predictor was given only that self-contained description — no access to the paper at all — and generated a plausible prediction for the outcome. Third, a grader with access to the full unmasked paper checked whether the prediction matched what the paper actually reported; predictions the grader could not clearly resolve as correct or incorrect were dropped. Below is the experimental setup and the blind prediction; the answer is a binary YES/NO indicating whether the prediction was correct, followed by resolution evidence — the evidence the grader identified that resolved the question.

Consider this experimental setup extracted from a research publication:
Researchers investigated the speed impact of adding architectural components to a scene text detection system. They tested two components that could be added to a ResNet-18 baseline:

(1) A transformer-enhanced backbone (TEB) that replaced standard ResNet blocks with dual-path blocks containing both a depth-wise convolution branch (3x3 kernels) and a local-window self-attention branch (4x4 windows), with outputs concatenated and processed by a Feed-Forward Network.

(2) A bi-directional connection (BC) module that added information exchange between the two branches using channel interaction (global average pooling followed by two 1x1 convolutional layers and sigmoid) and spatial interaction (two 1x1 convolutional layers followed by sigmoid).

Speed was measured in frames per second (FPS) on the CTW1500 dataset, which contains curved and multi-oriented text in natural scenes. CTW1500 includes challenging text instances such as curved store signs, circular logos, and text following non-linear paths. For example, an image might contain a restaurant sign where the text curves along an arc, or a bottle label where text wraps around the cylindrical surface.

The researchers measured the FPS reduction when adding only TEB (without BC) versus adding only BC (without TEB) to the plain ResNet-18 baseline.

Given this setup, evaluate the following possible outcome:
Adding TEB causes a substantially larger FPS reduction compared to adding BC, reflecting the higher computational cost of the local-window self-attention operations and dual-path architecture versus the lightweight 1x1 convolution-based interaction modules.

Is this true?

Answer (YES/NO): NO